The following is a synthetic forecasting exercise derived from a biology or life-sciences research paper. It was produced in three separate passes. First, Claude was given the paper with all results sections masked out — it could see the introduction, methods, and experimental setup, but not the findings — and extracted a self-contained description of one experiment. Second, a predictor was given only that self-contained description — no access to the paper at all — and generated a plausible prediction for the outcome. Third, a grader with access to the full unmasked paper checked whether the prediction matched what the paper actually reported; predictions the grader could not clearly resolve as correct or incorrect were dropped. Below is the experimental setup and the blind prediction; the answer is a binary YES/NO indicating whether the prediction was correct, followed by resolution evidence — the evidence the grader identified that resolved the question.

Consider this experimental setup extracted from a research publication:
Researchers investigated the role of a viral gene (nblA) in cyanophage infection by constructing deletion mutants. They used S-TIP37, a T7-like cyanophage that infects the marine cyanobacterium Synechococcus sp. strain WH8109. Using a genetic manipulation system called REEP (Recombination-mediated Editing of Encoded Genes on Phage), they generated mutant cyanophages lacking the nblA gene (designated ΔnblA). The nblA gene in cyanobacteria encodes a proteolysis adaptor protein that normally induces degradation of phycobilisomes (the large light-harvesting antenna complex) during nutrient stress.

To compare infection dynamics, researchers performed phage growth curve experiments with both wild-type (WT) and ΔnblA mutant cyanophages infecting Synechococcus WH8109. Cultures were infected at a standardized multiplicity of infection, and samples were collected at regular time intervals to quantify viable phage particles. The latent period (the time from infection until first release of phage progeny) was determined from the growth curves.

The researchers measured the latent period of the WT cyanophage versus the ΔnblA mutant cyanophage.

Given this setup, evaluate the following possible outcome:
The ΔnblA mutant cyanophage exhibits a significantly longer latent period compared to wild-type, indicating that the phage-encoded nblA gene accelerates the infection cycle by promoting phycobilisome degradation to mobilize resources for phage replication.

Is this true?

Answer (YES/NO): YES